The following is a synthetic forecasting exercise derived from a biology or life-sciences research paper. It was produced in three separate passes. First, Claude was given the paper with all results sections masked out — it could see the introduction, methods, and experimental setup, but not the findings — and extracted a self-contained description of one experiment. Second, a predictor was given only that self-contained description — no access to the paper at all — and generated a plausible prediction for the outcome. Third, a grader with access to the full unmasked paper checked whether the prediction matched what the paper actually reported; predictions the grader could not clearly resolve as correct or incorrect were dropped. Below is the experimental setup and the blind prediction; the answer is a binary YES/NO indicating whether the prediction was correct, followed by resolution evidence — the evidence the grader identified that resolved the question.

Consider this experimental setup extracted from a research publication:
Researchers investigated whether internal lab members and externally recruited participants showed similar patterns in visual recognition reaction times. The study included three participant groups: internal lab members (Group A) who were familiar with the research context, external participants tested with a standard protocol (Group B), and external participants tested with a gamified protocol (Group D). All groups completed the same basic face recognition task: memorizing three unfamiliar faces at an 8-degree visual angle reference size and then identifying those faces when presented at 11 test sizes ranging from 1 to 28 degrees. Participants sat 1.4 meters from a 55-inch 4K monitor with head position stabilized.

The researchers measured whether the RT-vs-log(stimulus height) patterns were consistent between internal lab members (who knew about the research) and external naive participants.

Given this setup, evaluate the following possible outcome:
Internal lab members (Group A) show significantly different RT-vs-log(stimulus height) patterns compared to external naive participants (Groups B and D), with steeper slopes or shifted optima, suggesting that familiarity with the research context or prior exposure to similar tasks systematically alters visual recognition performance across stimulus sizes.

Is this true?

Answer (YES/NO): NO